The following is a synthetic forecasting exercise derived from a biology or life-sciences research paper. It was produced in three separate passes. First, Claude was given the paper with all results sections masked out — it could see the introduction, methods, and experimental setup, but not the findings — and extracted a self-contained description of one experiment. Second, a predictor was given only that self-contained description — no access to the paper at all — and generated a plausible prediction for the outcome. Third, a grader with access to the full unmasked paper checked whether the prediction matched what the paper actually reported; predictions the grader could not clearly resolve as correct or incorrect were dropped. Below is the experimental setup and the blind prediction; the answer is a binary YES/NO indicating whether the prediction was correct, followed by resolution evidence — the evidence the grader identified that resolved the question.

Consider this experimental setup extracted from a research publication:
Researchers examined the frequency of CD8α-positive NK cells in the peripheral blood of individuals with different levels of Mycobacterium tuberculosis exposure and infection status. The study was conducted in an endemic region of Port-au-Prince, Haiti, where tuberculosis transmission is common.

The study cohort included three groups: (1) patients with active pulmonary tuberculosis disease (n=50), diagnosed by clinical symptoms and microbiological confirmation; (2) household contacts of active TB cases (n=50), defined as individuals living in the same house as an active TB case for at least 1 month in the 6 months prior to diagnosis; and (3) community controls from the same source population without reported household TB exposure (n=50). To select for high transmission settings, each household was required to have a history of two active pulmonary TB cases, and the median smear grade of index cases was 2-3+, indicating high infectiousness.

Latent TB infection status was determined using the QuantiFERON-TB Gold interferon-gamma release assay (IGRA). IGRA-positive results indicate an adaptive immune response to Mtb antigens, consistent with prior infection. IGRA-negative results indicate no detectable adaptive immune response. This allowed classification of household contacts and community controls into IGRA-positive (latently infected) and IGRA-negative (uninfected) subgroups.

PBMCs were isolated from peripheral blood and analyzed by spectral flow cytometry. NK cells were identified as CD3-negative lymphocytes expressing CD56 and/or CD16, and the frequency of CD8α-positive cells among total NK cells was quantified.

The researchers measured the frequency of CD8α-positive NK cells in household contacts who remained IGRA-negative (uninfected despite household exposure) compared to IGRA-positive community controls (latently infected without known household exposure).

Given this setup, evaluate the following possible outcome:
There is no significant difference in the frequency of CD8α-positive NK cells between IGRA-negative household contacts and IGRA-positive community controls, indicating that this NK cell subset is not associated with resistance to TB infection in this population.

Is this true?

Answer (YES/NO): NO